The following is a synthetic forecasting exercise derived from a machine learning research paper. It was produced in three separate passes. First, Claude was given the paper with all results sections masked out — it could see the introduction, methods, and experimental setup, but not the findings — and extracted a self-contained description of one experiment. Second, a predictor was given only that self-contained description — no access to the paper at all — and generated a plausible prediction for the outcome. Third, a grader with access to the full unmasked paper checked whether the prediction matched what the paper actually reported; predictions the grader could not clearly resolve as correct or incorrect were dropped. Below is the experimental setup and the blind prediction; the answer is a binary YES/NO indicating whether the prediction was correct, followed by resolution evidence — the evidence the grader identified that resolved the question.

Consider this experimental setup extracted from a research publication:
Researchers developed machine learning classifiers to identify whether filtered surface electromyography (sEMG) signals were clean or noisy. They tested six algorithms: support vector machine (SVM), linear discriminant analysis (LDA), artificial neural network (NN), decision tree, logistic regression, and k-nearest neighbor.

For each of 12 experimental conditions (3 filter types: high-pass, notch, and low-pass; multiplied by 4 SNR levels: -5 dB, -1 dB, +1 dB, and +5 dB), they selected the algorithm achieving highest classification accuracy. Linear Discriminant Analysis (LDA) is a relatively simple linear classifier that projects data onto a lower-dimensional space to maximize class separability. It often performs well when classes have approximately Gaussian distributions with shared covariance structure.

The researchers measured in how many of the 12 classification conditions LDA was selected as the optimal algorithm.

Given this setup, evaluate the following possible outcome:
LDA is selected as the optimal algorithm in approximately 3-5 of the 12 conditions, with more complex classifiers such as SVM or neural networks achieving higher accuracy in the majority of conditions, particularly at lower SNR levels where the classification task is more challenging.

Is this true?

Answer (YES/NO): NO